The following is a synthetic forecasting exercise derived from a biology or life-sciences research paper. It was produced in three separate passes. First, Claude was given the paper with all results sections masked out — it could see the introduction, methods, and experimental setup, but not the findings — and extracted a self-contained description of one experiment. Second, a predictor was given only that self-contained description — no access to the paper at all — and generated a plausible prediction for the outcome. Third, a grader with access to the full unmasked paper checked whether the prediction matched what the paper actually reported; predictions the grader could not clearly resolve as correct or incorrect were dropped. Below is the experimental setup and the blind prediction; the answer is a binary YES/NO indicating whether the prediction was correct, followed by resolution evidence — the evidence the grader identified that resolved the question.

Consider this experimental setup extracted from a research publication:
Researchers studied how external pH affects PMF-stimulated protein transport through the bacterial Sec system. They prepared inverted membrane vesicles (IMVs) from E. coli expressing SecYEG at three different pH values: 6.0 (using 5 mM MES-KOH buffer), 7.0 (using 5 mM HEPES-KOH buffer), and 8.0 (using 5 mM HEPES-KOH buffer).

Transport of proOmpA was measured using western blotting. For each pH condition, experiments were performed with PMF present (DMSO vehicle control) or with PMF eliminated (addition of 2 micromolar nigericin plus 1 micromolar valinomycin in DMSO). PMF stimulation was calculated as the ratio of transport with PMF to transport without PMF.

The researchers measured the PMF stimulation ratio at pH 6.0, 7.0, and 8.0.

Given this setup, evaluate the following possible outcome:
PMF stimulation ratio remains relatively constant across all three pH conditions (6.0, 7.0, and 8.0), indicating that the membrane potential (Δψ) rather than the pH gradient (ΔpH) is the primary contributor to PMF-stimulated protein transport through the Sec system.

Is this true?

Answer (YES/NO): NO